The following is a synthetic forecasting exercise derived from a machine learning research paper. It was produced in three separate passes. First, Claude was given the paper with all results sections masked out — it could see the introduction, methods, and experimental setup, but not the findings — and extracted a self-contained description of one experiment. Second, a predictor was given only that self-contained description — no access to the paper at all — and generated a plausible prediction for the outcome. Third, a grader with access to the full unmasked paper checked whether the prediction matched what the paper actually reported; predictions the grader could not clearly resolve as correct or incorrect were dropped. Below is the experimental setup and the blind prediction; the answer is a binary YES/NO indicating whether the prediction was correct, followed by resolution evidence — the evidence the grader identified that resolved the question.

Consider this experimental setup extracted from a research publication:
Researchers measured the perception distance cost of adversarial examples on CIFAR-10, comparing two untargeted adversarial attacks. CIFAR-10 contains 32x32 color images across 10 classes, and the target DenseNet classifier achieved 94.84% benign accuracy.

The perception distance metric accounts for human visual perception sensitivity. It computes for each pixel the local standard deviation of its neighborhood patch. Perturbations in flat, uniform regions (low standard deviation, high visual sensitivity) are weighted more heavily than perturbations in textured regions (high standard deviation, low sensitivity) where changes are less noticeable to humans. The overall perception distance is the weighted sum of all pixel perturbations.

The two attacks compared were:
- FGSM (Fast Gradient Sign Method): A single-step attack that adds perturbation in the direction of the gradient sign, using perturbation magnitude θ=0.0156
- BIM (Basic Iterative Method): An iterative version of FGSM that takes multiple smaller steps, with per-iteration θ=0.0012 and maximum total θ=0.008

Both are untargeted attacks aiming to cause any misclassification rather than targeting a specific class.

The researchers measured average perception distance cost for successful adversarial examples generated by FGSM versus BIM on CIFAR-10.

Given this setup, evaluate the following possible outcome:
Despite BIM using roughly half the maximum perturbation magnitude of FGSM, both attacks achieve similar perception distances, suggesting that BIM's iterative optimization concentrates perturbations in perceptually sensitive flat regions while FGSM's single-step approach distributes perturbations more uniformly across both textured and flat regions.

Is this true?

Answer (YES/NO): NO